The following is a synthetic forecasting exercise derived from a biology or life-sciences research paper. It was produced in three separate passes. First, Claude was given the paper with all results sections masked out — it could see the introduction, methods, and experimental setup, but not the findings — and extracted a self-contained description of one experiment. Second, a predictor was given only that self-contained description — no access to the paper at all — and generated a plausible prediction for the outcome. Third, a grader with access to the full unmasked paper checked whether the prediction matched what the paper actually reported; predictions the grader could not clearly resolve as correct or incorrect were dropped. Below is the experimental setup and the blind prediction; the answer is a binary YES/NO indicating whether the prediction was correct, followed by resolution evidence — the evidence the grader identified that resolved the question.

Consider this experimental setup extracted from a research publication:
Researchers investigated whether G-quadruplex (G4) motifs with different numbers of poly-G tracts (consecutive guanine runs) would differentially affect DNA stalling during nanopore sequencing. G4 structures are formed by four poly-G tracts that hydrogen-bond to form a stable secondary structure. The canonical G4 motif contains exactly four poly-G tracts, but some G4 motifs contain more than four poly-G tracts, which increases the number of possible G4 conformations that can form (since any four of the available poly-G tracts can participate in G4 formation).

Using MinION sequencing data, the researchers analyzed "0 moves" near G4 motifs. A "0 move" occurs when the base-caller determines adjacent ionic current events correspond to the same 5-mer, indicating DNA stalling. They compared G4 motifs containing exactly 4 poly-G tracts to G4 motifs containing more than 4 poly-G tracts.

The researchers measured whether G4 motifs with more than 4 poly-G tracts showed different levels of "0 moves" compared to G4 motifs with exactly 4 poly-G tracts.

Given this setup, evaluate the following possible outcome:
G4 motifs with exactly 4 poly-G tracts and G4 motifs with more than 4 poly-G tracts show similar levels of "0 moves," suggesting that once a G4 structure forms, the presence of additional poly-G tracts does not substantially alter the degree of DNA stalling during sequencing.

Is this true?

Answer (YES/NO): NO